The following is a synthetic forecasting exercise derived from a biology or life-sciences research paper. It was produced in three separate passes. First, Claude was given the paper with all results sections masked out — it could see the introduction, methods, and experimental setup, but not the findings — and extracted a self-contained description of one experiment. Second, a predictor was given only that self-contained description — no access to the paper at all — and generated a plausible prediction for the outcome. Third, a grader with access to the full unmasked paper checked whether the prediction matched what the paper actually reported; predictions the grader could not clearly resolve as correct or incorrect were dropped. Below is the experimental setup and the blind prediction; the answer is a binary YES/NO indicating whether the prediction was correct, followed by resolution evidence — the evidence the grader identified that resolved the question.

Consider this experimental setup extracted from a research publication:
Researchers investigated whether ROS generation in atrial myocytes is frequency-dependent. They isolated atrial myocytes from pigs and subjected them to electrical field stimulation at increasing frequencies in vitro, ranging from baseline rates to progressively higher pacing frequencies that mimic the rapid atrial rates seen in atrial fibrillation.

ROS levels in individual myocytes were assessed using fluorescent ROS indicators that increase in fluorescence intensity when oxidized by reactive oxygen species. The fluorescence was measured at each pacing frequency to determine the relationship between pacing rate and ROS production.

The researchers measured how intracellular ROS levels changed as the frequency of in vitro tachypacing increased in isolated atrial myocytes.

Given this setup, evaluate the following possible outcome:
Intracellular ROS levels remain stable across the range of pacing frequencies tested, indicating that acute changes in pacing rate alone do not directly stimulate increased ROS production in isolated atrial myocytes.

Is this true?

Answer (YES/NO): NO